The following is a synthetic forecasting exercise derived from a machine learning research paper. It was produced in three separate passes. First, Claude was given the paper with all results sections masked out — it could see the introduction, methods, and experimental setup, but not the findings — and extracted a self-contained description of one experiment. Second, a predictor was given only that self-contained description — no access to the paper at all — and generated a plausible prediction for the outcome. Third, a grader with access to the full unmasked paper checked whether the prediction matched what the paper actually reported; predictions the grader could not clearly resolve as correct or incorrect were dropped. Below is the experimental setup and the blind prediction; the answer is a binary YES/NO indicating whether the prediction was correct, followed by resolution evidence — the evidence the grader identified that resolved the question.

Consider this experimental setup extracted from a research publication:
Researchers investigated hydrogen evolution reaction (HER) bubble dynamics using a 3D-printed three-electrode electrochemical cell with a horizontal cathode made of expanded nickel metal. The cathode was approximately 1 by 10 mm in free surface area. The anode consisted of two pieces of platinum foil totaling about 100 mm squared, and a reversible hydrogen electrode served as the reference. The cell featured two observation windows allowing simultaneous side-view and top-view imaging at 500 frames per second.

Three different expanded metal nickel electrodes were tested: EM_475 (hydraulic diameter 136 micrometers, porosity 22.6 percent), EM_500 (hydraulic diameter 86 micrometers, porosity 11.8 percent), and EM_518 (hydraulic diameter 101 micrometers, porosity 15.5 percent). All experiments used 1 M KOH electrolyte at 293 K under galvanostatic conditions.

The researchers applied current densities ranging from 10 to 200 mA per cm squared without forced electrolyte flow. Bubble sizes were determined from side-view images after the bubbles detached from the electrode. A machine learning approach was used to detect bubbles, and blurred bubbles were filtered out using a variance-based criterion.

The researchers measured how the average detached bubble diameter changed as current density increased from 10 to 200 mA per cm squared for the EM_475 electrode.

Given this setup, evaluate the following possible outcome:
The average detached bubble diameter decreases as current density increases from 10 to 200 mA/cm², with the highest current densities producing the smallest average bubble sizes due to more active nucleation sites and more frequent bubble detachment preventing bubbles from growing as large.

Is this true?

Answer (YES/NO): NO